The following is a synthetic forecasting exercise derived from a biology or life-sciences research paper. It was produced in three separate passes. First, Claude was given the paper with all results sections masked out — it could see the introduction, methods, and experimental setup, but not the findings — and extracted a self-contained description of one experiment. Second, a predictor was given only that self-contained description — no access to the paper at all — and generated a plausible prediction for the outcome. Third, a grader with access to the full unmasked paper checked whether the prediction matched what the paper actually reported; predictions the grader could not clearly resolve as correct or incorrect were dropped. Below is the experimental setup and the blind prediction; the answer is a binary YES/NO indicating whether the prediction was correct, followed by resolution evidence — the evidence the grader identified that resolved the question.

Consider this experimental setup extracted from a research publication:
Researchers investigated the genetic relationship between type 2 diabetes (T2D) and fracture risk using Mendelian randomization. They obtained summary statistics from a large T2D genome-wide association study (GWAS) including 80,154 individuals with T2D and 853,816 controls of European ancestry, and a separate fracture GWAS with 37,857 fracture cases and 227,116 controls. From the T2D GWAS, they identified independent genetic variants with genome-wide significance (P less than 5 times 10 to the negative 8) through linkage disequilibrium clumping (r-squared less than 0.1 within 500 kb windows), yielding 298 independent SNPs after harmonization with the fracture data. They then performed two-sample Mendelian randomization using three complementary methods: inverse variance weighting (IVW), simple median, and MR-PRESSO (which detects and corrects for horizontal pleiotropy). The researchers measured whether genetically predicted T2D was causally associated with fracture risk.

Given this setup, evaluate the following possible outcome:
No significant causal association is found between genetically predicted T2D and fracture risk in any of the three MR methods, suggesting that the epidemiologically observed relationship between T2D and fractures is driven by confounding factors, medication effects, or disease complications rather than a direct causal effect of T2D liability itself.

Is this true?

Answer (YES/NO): NO